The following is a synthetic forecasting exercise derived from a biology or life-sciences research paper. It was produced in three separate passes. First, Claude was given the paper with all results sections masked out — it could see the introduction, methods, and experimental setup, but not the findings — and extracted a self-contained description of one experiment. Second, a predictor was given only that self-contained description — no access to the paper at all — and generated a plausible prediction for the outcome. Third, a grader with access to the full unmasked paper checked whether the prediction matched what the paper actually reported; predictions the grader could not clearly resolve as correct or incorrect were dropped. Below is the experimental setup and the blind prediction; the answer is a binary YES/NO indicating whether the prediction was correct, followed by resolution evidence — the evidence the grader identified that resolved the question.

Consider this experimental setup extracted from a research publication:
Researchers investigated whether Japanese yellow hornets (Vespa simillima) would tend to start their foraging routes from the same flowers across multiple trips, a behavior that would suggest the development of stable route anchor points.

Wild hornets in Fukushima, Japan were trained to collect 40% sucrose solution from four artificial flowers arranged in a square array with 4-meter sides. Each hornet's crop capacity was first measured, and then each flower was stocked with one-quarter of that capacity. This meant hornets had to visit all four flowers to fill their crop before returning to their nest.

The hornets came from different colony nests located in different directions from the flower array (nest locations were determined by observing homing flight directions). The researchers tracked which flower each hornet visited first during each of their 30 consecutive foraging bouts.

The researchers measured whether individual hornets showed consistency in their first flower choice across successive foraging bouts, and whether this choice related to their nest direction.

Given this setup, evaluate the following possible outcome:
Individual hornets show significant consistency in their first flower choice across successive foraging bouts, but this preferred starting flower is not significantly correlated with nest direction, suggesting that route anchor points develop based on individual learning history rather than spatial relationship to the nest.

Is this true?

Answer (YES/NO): NO